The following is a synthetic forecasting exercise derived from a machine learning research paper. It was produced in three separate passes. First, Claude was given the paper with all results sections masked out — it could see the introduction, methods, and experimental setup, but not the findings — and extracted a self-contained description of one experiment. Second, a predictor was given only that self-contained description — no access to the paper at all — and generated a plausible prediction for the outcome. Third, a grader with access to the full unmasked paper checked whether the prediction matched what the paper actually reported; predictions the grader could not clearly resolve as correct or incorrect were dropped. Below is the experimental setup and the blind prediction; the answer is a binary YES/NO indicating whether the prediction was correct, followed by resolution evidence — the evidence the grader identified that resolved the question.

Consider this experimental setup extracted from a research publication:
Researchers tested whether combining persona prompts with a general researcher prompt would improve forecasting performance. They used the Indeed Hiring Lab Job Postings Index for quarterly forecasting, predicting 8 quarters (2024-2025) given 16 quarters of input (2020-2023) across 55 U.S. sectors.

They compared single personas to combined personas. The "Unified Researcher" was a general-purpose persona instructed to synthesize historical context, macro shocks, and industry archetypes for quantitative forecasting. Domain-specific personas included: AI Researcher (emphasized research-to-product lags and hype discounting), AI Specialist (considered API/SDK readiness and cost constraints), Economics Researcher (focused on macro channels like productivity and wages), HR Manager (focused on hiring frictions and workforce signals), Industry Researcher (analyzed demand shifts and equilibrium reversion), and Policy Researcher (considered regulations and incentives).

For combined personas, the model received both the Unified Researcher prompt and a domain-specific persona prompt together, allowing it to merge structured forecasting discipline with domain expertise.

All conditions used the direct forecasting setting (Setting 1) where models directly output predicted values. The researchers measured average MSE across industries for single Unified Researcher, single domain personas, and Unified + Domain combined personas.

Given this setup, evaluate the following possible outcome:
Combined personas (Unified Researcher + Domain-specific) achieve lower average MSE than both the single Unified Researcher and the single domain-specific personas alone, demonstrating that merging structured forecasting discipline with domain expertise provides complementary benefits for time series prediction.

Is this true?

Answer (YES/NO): NO